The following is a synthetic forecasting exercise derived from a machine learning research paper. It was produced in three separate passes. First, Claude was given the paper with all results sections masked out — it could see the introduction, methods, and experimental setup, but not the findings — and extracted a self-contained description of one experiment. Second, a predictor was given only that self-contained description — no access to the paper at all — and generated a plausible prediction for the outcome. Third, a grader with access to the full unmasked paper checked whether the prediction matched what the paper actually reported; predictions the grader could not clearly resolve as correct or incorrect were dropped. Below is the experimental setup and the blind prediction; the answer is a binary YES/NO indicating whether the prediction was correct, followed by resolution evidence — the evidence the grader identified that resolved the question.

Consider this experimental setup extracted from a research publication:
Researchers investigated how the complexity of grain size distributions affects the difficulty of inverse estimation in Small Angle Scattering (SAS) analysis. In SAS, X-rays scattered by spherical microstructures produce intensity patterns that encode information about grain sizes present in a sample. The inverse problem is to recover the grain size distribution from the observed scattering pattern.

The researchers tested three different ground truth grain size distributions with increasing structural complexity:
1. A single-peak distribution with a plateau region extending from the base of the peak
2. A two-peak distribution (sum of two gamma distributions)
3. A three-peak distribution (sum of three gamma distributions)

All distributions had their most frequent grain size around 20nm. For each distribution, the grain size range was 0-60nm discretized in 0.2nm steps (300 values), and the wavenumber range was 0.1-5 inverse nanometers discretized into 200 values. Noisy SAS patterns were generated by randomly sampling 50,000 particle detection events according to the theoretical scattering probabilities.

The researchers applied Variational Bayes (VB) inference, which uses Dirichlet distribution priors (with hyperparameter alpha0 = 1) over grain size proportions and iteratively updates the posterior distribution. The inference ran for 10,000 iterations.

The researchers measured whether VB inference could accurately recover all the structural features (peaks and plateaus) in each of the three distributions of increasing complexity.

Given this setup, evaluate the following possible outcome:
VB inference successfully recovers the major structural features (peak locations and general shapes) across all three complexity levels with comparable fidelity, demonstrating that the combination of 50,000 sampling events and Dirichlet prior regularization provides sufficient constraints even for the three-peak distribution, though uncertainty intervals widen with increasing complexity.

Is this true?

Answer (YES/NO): NO